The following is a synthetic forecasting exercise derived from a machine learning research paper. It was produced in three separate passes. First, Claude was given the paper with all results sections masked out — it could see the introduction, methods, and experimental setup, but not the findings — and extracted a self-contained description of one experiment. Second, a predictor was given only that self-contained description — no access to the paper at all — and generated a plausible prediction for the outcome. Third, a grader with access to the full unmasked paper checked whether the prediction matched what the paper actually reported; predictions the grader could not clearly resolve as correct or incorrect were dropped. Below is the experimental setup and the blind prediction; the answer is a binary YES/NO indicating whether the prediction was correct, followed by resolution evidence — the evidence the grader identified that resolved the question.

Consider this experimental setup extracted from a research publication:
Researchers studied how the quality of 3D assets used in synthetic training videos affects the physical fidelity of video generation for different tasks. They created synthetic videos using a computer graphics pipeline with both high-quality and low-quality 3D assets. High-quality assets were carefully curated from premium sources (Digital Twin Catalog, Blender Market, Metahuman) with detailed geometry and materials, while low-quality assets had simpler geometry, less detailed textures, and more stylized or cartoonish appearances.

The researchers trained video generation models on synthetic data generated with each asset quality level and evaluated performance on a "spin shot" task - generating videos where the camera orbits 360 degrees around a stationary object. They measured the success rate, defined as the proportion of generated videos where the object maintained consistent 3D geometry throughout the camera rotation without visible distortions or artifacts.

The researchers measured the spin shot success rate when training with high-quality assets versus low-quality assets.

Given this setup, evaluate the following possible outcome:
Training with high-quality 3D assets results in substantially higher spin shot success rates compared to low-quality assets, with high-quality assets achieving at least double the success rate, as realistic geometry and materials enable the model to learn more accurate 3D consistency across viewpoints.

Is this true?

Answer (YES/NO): YES